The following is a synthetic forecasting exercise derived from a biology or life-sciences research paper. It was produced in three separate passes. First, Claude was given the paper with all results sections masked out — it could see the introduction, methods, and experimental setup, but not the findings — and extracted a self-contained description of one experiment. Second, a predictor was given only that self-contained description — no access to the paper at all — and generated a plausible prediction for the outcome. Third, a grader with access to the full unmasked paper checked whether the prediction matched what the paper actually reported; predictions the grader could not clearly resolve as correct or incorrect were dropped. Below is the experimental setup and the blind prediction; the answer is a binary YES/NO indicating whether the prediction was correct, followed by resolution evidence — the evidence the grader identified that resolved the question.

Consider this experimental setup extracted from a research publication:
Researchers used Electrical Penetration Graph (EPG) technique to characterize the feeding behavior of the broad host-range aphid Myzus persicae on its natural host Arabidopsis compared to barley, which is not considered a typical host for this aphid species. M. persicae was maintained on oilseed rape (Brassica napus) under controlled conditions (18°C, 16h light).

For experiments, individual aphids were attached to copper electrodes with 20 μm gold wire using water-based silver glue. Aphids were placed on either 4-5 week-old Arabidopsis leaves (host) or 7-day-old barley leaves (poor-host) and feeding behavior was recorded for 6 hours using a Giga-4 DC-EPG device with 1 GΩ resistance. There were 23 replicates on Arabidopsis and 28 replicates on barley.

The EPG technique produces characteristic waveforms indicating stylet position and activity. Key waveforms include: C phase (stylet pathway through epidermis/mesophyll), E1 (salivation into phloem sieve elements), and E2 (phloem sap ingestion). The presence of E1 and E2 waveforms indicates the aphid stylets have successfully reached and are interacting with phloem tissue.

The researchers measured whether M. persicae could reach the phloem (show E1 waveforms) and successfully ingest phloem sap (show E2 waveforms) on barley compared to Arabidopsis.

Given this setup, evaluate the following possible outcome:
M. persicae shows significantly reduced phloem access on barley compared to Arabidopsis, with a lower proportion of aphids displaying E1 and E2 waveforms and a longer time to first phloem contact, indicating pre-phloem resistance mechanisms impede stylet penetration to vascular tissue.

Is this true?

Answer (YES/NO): NO